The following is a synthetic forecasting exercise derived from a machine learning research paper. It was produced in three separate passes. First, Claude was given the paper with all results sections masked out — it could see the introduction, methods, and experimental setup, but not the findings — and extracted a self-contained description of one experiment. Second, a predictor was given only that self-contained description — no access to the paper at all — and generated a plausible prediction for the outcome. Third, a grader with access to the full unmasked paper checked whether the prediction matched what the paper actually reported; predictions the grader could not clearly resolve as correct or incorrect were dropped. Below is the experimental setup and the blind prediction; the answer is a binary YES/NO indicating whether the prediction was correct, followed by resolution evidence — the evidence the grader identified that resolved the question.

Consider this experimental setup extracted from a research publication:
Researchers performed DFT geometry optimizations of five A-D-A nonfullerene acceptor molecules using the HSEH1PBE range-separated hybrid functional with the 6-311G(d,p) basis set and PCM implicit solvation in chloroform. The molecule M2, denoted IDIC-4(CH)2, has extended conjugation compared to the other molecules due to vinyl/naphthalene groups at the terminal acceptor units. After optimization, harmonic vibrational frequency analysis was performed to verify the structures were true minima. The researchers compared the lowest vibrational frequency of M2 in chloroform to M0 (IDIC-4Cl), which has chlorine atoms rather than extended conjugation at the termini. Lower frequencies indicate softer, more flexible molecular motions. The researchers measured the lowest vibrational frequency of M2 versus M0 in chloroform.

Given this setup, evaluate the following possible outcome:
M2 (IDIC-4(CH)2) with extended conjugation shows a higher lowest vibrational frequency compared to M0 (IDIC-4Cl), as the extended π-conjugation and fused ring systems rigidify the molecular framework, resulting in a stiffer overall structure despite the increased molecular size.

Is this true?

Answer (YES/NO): NO